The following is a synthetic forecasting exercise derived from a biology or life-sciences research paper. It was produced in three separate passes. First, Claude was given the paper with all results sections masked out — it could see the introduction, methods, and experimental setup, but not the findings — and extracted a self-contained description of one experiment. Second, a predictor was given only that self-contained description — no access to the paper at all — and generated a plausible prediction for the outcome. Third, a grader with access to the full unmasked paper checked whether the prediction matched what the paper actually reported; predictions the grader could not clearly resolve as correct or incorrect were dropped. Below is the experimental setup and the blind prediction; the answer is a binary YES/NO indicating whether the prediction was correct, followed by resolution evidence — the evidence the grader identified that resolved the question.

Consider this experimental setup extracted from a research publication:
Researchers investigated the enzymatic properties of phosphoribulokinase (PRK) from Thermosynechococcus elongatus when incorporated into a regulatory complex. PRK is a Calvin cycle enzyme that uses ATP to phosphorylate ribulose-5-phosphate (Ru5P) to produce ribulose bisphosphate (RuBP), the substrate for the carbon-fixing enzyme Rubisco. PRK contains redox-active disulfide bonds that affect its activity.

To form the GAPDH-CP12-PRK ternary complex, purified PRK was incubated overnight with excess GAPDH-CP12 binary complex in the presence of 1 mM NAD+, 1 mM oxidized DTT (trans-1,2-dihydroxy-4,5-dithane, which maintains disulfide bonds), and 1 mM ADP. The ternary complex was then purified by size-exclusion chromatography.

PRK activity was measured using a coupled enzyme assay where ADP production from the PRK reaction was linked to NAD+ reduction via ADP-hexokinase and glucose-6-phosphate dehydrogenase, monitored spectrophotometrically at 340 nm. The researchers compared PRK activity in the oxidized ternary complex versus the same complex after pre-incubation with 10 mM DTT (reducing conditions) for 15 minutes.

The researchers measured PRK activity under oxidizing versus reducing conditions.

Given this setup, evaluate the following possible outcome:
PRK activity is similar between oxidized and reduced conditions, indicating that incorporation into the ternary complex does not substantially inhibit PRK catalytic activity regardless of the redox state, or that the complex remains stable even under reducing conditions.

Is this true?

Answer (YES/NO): NO